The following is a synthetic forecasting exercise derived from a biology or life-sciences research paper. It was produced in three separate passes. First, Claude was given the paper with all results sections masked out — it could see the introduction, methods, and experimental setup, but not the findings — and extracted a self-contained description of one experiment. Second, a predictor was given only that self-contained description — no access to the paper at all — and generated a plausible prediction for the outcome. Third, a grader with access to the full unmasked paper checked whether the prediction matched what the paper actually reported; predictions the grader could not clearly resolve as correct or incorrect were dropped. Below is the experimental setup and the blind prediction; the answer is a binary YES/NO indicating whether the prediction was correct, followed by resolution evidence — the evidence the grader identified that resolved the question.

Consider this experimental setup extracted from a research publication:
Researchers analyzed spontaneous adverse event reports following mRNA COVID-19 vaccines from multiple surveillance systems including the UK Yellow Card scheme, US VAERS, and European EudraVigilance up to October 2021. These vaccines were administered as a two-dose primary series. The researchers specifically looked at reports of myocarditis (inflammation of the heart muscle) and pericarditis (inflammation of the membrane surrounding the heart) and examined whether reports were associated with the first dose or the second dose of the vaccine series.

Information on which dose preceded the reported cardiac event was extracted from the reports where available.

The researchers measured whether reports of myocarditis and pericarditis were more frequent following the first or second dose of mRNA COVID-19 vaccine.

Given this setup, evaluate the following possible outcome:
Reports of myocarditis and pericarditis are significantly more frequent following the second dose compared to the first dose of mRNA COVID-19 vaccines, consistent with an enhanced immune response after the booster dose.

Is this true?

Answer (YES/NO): YES